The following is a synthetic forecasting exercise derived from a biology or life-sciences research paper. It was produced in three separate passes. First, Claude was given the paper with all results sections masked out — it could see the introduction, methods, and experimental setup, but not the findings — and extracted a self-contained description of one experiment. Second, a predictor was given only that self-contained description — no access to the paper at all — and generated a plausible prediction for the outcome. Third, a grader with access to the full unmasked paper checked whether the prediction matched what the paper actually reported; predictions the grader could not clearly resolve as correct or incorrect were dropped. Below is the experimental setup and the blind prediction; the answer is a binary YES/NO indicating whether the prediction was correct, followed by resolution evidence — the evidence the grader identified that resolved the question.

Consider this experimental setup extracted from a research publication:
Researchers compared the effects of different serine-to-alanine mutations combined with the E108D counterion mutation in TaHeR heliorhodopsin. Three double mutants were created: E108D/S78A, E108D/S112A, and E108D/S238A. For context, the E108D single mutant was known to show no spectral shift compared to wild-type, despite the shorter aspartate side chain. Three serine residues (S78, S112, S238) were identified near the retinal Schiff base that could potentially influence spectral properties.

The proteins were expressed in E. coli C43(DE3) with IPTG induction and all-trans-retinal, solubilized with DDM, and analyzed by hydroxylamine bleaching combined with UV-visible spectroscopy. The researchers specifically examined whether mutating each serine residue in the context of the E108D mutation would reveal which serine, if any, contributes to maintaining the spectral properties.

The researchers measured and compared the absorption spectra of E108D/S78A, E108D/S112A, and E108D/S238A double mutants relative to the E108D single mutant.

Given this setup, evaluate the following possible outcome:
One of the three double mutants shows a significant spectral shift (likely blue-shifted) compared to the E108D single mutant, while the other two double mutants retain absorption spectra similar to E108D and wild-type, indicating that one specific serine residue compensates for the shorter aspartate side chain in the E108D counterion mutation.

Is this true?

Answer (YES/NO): NO